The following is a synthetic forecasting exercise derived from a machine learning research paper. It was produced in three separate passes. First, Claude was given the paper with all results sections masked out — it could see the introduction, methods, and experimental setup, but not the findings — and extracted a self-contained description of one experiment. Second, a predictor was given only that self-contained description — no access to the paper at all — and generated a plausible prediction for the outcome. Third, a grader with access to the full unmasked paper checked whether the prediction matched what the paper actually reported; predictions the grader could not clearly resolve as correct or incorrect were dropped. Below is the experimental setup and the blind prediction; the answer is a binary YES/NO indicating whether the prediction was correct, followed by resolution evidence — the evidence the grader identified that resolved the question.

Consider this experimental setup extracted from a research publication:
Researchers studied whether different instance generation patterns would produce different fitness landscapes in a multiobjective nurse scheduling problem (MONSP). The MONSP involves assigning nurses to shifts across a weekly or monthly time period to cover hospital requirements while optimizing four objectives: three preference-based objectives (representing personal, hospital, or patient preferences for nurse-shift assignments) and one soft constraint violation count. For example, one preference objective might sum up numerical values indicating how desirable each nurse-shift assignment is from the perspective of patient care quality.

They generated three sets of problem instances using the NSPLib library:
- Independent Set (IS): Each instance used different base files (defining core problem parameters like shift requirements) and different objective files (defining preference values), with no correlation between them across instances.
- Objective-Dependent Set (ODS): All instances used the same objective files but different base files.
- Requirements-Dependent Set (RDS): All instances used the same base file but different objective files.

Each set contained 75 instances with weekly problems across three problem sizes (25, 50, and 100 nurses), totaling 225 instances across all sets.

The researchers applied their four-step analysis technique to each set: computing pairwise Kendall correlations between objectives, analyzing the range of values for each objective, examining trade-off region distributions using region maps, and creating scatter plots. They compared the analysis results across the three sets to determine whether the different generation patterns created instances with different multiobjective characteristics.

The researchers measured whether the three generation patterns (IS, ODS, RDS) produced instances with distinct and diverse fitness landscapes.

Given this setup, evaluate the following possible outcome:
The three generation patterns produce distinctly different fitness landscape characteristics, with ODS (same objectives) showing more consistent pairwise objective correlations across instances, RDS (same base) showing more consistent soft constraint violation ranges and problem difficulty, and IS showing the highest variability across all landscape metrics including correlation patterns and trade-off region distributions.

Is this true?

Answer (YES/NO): NO